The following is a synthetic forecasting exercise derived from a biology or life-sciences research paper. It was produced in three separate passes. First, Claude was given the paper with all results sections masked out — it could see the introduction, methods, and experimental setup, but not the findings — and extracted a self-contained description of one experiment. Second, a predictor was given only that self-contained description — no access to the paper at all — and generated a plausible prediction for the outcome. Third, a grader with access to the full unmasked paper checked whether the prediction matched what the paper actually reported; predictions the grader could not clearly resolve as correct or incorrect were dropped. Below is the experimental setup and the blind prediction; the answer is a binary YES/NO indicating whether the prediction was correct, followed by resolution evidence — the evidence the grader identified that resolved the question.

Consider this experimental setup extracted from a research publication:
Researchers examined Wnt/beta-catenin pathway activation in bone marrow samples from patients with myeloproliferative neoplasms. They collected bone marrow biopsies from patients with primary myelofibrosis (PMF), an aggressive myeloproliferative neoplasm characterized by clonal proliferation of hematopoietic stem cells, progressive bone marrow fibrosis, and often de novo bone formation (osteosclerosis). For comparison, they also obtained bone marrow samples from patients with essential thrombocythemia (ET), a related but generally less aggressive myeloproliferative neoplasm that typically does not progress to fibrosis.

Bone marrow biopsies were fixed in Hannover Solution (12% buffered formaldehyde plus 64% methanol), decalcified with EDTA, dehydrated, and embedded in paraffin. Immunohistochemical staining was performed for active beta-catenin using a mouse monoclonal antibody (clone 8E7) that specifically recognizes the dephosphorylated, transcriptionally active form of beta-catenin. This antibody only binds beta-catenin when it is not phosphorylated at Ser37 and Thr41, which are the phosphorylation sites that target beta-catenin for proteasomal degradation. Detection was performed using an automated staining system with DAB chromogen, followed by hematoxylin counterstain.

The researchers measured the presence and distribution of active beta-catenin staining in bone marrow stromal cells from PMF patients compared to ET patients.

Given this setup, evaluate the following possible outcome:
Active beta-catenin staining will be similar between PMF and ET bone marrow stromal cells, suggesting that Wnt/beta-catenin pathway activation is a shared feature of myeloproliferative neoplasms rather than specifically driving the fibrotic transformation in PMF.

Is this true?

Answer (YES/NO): NO